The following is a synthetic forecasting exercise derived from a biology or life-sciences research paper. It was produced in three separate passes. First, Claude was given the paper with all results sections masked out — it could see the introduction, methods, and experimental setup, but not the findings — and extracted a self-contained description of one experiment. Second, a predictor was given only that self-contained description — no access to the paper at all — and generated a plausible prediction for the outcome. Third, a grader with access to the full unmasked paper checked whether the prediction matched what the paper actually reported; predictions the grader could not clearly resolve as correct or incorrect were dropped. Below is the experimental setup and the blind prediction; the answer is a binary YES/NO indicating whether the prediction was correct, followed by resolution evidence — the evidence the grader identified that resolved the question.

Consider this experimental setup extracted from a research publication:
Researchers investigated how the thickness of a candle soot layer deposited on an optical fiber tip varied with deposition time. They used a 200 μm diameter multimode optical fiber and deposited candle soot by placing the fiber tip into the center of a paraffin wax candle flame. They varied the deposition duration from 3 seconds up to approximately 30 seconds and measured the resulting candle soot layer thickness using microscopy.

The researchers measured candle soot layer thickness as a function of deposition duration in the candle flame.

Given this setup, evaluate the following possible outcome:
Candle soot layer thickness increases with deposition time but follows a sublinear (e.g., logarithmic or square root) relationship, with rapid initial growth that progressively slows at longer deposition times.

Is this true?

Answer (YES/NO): NO